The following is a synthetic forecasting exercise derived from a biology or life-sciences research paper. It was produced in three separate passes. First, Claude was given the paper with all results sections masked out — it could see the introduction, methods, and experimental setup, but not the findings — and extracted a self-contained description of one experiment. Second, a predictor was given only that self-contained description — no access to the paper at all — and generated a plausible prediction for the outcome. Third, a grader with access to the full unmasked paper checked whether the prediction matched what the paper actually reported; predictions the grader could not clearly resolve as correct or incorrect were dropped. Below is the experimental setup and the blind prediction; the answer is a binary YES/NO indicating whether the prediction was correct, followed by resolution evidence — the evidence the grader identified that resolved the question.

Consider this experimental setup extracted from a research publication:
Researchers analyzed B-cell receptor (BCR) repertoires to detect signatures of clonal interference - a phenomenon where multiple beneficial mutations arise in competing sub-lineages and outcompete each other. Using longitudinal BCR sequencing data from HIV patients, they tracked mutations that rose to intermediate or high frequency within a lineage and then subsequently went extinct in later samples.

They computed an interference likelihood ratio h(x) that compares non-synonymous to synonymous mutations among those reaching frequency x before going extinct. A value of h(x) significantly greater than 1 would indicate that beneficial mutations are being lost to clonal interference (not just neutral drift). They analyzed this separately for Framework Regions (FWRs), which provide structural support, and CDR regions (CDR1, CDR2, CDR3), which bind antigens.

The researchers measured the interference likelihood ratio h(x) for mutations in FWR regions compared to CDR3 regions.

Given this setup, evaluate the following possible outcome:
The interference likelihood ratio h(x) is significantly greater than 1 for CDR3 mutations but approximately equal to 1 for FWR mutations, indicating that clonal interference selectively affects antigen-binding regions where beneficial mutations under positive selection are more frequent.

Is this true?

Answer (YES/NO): YES